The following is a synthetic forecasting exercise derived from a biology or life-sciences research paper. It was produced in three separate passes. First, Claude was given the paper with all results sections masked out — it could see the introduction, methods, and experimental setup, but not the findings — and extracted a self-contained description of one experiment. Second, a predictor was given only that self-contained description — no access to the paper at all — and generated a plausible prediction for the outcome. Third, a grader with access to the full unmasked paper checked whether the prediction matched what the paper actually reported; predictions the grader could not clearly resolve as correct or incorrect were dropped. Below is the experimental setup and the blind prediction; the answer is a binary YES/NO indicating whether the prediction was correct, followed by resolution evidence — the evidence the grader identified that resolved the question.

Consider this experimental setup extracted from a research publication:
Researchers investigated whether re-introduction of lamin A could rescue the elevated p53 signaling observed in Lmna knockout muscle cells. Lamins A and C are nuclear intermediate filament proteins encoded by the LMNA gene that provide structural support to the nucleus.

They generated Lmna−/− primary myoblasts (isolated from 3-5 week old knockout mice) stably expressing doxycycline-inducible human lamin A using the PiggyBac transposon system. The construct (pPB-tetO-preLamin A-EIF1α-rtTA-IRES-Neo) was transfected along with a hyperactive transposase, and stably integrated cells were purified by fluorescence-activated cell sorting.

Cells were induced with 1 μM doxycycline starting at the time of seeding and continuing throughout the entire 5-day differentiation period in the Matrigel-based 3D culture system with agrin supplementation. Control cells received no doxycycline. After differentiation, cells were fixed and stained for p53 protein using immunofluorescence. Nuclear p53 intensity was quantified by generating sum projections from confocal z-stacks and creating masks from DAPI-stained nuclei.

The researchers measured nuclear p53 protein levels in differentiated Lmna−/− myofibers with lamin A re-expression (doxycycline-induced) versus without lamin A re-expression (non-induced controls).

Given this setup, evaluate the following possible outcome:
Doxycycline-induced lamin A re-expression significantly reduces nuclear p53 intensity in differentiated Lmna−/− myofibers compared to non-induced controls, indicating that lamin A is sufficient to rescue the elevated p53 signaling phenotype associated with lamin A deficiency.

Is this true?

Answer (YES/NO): YES